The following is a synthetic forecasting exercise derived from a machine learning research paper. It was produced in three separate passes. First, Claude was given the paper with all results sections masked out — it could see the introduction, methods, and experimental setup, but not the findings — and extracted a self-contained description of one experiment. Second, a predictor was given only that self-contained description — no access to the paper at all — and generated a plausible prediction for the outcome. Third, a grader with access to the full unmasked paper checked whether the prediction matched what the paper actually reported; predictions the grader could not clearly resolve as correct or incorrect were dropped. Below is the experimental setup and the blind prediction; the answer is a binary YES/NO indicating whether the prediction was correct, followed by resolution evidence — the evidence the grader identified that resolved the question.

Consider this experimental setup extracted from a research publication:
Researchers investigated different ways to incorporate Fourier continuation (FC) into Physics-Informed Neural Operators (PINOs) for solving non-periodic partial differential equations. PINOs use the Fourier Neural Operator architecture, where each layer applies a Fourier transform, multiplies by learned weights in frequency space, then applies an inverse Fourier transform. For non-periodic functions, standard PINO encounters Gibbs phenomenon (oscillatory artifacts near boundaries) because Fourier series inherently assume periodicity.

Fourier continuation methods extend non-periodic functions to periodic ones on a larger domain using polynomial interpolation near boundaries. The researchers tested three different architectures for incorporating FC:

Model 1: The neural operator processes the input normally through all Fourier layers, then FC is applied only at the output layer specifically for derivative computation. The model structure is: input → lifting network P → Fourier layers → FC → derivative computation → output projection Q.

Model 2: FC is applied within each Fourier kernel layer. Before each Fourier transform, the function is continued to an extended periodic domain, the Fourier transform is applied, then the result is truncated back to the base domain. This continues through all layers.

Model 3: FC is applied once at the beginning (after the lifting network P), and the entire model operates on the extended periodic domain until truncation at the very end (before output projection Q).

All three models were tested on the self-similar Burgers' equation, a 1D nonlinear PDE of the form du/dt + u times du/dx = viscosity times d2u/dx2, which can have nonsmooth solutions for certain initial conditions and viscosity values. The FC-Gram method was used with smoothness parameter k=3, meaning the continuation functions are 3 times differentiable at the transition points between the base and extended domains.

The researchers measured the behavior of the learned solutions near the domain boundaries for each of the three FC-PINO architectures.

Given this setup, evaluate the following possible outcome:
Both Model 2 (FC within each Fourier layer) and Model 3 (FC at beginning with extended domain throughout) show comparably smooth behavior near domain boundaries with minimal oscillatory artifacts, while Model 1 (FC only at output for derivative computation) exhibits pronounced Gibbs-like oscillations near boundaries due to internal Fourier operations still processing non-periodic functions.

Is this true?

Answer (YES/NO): NO